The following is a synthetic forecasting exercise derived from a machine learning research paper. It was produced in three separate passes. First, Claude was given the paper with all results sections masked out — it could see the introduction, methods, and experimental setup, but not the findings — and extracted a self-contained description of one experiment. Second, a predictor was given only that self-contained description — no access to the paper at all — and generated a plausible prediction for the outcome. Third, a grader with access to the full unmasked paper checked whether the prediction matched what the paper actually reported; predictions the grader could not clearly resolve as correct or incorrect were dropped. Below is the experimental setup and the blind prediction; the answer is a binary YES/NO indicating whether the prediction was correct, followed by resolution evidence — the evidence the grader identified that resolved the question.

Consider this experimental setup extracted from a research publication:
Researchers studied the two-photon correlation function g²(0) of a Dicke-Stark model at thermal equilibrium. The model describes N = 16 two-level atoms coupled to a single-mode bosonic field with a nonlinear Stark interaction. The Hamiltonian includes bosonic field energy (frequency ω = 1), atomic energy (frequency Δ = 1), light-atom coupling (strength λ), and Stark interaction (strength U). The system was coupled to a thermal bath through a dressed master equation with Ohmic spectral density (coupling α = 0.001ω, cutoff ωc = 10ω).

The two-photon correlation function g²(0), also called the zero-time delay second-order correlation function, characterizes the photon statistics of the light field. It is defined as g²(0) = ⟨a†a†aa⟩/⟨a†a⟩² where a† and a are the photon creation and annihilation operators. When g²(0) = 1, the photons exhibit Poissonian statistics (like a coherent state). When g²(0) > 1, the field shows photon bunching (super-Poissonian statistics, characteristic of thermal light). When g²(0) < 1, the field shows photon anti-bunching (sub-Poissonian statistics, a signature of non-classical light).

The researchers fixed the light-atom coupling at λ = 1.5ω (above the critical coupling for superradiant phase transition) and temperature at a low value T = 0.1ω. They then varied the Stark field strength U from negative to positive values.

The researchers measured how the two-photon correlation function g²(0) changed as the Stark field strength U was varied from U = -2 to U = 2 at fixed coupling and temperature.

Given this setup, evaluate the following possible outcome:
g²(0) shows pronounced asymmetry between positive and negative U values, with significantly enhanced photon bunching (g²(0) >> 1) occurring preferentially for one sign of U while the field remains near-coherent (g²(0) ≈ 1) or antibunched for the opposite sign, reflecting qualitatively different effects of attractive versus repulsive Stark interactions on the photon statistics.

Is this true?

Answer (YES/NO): NO